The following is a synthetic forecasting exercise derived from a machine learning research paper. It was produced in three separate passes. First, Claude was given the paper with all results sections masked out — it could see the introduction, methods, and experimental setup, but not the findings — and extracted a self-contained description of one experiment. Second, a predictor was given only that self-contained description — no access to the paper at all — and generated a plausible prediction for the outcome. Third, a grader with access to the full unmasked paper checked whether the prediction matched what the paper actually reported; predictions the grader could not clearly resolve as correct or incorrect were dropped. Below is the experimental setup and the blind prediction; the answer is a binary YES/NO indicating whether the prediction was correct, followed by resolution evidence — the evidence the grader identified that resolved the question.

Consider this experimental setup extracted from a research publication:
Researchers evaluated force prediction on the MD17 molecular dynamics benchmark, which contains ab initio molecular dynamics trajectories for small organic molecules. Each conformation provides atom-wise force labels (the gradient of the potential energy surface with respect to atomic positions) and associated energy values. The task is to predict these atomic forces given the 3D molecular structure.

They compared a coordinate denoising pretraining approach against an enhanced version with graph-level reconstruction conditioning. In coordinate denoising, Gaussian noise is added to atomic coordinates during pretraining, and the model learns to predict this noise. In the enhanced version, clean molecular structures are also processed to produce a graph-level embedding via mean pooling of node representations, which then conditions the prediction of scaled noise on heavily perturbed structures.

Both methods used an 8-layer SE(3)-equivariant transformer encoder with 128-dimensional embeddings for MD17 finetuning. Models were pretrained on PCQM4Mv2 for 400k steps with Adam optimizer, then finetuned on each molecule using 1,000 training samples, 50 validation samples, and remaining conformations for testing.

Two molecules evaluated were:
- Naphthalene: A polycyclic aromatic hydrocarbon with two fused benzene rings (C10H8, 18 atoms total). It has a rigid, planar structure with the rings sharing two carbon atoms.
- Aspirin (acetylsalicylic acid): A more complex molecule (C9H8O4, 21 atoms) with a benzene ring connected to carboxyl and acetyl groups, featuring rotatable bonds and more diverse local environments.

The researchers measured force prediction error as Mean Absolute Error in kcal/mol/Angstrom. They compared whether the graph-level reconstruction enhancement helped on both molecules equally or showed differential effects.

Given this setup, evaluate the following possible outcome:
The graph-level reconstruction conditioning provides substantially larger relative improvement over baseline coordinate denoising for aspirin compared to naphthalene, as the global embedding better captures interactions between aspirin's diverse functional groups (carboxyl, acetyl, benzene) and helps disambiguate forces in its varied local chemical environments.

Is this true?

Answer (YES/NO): YES